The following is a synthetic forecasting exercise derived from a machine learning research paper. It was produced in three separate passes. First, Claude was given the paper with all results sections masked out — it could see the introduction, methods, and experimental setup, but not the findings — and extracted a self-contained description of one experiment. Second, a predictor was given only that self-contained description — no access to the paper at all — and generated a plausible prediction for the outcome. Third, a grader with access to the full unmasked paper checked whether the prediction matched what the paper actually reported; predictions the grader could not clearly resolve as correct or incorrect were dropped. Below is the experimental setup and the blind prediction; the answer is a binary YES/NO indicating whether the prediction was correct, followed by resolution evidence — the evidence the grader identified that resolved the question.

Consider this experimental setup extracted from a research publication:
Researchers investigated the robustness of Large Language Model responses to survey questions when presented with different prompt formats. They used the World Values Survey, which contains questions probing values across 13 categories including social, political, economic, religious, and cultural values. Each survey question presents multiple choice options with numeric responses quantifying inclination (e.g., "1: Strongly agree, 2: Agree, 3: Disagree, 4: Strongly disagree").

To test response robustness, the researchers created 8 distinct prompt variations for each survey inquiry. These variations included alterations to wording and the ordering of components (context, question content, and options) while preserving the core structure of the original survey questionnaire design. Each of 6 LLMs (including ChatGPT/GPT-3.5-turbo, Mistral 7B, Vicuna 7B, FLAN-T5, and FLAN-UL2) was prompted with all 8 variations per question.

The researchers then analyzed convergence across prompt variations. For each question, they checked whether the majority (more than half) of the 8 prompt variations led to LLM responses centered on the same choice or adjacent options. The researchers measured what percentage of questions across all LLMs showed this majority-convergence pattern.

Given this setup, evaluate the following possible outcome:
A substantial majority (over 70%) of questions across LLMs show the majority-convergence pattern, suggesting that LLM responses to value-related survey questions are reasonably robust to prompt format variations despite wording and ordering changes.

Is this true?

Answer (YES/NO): YES